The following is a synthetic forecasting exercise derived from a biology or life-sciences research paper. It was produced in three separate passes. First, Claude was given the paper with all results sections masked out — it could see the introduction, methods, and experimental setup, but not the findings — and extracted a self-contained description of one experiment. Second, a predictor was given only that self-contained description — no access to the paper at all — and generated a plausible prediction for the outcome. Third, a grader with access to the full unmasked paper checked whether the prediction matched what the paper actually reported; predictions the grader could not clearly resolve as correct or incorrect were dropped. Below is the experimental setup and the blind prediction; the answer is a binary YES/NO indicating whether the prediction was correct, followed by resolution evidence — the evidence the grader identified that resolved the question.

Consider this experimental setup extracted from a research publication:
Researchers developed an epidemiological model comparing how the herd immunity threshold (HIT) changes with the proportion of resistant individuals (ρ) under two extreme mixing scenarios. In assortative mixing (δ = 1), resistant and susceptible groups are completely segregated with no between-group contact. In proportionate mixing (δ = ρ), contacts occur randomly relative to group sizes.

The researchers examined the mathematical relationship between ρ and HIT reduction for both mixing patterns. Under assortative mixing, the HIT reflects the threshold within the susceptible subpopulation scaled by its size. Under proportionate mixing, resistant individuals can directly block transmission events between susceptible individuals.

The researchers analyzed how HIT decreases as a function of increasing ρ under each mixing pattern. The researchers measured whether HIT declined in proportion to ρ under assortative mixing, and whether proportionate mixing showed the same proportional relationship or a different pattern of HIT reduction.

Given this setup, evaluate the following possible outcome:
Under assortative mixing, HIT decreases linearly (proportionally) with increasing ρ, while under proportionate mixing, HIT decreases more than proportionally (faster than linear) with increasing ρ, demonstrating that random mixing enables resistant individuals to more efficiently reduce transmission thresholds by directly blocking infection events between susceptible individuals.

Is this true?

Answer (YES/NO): NO